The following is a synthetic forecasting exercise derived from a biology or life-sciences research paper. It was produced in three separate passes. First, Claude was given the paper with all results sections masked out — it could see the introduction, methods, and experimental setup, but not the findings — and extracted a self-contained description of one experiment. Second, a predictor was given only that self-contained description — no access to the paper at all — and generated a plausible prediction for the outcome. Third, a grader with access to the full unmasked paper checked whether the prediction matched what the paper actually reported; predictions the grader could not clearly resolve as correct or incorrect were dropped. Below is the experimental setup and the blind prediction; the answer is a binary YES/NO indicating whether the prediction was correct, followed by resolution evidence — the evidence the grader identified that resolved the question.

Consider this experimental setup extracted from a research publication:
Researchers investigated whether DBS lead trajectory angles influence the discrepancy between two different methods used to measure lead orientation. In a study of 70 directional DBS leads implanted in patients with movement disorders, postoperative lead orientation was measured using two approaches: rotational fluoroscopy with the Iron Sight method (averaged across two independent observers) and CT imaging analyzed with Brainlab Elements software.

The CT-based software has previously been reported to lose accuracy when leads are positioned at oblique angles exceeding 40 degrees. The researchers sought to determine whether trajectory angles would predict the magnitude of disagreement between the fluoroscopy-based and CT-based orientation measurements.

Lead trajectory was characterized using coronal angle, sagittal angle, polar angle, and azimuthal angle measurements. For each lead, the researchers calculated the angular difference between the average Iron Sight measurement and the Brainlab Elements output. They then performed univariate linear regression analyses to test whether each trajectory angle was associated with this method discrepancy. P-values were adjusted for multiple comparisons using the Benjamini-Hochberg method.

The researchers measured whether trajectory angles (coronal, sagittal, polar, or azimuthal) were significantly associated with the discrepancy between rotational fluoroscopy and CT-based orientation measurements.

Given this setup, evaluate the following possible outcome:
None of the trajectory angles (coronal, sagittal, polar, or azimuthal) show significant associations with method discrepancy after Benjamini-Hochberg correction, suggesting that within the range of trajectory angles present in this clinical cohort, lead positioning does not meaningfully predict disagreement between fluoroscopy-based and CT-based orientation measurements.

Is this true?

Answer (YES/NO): YES